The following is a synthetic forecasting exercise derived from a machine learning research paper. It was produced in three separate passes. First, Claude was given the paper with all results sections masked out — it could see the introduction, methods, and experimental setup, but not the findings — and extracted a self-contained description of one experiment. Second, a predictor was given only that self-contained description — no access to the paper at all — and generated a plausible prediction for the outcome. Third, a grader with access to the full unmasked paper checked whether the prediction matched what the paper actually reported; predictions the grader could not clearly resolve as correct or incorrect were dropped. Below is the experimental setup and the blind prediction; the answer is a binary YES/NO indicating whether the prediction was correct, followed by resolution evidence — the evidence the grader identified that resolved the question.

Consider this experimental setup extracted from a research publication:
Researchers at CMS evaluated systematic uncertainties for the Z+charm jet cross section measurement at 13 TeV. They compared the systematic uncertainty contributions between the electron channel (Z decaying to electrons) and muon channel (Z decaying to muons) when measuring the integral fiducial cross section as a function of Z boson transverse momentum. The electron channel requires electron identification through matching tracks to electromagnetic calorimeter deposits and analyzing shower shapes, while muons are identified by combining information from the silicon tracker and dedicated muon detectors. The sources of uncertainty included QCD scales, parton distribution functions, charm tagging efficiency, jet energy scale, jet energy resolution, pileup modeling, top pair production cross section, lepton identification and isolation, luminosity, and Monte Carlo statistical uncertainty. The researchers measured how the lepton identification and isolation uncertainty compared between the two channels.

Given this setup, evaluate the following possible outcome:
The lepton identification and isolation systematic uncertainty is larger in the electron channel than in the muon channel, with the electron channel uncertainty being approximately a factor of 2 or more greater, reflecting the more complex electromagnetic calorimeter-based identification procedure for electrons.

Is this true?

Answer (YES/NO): YES